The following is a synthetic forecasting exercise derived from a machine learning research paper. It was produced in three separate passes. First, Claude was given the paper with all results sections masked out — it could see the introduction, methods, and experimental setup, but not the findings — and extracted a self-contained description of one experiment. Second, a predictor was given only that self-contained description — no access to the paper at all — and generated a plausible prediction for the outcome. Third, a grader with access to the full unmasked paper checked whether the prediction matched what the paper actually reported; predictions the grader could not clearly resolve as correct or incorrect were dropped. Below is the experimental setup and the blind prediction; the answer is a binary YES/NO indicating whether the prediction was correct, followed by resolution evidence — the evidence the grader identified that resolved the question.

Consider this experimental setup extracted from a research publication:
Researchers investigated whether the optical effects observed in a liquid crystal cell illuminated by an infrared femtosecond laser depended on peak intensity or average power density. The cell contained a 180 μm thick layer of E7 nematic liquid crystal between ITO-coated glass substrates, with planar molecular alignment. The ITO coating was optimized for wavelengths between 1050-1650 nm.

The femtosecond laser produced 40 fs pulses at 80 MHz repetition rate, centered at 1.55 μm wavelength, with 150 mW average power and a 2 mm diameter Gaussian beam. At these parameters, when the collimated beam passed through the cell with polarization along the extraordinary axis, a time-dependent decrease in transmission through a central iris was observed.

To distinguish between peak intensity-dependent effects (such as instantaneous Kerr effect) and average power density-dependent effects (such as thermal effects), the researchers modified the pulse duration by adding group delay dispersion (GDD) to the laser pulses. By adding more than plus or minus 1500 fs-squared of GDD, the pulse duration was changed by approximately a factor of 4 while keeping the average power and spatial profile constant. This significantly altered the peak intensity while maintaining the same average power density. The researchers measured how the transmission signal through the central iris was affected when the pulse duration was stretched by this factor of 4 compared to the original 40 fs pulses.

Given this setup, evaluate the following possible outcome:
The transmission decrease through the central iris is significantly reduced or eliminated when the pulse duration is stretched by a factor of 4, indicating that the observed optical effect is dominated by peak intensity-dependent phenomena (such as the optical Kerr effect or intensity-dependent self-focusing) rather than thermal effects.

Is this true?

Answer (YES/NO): NO